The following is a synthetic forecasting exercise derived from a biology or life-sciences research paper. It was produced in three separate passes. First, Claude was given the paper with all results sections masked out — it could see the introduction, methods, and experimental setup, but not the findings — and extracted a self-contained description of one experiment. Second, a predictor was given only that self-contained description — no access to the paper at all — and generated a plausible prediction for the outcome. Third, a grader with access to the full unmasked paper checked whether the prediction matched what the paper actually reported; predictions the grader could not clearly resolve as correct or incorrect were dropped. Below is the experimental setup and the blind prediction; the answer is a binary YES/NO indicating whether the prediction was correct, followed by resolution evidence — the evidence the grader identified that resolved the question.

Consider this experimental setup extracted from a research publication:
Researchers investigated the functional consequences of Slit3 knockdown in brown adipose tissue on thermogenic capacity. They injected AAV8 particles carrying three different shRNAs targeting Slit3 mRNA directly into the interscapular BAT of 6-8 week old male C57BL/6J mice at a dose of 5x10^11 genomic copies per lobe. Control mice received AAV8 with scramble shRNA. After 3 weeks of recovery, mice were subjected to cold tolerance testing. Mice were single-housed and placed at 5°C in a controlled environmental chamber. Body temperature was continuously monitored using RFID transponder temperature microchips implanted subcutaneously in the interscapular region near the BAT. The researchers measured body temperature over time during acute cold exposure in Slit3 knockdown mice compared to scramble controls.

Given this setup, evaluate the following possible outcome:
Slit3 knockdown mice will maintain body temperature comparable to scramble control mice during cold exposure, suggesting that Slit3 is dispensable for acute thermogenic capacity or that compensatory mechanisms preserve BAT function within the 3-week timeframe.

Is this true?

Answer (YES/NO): NO